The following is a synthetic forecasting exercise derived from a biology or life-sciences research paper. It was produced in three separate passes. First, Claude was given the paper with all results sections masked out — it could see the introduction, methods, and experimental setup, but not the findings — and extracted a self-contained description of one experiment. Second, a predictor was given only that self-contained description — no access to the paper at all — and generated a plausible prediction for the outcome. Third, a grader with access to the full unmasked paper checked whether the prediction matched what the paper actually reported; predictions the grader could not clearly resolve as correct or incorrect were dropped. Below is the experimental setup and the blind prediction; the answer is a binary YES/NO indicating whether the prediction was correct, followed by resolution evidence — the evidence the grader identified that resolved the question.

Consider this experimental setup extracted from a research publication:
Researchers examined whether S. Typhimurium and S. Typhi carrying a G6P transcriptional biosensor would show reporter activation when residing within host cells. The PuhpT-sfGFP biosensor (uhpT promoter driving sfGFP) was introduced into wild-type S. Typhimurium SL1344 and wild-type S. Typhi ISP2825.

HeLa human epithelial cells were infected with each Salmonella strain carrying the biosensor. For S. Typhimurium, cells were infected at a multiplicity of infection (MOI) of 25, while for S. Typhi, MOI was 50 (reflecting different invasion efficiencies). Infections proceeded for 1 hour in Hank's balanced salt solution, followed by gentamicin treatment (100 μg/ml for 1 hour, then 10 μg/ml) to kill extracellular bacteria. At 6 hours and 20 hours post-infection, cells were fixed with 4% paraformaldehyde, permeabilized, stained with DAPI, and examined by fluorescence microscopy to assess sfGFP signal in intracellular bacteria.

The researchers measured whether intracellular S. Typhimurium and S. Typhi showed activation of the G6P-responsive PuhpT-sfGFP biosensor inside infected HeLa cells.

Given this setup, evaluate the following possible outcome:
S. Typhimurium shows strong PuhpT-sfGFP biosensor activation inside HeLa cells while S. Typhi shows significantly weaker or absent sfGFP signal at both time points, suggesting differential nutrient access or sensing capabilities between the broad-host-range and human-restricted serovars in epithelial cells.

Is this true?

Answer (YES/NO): YES